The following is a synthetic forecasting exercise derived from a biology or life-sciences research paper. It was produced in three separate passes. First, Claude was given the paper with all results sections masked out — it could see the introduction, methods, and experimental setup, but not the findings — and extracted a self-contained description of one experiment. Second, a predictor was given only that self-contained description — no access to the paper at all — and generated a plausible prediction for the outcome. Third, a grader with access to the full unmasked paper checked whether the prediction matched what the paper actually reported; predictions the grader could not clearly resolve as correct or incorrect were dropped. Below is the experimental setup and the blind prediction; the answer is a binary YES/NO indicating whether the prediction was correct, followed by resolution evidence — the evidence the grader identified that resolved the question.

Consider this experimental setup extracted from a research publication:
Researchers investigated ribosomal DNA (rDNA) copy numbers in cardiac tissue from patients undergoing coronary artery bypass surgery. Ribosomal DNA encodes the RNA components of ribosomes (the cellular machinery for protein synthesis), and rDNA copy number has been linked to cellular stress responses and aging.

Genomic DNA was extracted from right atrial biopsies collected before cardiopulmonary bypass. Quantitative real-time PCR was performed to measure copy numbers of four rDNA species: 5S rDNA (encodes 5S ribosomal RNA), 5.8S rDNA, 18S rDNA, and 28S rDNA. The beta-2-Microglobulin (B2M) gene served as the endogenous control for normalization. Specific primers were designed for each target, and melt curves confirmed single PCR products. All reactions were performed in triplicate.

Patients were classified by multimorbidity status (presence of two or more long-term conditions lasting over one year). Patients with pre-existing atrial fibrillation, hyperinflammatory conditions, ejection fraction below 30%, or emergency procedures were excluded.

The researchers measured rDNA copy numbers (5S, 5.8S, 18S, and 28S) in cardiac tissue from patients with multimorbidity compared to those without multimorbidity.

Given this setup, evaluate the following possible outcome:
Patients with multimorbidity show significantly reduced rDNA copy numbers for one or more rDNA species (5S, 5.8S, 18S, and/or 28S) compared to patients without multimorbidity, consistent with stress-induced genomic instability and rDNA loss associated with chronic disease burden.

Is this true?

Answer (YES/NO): NO